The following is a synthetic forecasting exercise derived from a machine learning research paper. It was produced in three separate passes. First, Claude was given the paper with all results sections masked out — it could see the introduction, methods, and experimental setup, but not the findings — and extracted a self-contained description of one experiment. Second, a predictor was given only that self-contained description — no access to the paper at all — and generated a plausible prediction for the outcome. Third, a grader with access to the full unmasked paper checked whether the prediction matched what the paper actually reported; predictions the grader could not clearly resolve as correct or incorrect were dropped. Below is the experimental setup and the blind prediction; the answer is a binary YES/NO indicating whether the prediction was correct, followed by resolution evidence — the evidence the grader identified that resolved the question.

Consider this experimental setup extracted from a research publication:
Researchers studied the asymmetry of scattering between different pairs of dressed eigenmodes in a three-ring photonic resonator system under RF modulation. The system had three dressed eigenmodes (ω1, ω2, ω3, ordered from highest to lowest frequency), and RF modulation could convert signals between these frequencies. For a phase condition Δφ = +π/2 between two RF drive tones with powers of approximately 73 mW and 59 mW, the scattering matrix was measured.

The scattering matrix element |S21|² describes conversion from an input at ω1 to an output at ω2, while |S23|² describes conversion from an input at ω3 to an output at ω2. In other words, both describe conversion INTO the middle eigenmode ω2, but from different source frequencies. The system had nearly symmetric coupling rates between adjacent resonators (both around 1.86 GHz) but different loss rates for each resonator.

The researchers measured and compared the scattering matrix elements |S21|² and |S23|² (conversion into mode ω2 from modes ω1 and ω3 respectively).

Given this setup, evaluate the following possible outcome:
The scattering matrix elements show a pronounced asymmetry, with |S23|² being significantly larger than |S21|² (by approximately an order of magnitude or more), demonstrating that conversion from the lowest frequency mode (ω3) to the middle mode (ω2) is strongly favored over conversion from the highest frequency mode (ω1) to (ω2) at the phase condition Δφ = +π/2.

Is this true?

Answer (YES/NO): YES